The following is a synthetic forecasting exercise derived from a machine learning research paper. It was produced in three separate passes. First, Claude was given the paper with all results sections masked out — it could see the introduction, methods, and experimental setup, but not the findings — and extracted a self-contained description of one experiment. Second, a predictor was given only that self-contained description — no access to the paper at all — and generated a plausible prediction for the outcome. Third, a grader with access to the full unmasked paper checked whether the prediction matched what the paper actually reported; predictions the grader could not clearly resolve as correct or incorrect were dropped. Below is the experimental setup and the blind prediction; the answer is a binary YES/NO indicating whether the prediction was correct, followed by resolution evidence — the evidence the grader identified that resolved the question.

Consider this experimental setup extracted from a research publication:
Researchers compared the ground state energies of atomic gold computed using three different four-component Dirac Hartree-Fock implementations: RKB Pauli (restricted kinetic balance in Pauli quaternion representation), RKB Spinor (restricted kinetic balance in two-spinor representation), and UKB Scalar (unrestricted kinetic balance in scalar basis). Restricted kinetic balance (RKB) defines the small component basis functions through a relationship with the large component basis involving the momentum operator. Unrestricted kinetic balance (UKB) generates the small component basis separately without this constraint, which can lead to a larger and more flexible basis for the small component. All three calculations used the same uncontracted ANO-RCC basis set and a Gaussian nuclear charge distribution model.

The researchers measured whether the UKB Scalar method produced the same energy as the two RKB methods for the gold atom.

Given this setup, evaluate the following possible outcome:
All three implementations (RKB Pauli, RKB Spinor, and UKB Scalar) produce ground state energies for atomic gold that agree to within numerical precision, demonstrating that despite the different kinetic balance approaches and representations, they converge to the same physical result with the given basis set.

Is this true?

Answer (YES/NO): NO